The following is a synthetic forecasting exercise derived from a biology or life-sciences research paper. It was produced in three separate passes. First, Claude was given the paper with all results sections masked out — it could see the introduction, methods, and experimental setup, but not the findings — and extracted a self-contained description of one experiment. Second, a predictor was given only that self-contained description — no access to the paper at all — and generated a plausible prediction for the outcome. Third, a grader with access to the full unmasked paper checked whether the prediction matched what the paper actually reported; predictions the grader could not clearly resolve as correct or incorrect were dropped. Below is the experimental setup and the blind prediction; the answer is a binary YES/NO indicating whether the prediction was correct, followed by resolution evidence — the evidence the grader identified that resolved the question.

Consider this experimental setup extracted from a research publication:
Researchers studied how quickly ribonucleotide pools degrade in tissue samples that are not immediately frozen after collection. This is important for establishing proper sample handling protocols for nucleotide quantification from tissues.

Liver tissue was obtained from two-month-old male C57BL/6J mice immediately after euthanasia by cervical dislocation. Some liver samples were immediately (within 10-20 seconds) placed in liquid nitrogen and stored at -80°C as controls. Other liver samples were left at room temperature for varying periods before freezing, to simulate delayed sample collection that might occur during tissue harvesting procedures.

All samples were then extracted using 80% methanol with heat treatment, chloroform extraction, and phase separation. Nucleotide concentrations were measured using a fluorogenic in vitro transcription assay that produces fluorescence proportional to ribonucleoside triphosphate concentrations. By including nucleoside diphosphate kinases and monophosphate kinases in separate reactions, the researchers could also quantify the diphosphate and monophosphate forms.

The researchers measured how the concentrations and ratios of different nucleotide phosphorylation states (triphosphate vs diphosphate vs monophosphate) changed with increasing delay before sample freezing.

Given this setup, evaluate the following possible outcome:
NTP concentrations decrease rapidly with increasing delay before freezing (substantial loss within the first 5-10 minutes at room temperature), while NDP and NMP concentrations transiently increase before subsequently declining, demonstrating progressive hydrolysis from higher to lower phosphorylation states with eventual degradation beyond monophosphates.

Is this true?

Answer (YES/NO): NO